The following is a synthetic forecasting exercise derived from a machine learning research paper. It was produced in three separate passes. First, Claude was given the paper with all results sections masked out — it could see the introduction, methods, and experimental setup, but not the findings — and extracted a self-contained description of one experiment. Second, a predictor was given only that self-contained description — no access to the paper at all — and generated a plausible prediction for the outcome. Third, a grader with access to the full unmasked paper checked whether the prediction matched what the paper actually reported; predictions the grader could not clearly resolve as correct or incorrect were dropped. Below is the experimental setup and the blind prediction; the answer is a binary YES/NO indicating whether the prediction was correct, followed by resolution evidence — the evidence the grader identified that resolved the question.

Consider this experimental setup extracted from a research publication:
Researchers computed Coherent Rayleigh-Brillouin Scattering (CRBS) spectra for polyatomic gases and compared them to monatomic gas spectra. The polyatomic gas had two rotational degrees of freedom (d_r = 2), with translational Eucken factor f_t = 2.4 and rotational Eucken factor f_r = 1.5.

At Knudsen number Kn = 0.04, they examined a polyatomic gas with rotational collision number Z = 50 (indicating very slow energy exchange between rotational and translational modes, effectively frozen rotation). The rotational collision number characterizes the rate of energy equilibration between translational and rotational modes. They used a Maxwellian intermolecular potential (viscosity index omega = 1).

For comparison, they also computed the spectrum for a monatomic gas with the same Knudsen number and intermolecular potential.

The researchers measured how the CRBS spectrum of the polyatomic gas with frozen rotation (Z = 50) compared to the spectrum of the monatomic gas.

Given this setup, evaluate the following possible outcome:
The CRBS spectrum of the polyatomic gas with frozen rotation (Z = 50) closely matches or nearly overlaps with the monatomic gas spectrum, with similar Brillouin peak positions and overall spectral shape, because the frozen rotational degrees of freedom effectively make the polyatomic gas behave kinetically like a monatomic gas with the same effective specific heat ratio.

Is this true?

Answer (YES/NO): YES